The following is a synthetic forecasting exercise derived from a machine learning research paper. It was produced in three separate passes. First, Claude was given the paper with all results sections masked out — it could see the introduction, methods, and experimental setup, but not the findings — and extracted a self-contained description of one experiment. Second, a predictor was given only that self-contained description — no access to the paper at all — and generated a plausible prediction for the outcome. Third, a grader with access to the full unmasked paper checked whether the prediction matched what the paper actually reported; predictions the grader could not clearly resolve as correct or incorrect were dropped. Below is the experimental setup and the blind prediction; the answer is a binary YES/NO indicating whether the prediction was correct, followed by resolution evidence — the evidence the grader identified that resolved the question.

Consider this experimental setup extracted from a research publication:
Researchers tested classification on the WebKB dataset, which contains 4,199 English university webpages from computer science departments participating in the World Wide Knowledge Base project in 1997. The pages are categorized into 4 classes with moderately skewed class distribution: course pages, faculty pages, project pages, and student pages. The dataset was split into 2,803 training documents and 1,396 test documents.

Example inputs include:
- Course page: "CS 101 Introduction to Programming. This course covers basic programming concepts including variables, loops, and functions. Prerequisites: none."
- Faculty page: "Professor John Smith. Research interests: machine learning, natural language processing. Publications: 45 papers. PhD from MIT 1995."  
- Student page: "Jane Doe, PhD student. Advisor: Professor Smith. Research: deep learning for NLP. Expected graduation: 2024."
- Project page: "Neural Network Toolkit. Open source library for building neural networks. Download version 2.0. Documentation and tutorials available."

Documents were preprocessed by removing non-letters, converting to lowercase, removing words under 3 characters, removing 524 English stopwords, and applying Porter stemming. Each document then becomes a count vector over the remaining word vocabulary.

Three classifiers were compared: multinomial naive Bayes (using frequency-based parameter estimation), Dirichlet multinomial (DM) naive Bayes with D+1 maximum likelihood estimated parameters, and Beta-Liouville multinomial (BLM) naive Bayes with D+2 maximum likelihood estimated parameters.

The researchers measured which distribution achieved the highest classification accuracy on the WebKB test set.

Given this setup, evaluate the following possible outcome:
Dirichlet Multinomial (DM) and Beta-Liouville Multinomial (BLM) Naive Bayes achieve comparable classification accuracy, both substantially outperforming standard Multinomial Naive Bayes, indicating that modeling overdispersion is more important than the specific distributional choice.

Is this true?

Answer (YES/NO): NO